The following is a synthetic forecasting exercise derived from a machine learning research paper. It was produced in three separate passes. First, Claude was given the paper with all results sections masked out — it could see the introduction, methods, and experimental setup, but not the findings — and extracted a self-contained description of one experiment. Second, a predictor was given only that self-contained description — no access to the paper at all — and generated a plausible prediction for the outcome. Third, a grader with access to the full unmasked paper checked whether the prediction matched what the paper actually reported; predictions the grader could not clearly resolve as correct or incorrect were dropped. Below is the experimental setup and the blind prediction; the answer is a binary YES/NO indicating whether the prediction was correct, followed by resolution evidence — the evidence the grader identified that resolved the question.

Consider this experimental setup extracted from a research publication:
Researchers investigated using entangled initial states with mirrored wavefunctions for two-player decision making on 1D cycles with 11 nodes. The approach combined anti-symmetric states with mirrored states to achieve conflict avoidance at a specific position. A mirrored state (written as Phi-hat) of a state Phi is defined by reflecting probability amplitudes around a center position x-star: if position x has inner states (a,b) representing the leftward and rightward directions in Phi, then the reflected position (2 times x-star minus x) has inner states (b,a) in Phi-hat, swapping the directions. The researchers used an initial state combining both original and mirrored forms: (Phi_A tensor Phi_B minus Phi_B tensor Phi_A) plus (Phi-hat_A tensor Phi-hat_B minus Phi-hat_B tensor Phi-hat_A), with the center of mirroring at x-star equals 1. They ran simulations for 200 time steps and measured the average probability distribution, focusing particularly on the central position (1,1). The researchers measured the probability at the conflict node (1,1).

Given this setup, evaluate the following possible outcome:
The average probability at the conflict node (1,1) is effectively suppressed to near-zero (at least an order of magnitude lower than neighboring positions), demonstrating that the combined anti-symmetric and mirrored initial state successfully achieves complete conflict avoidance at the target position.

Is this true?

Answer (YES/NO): YES